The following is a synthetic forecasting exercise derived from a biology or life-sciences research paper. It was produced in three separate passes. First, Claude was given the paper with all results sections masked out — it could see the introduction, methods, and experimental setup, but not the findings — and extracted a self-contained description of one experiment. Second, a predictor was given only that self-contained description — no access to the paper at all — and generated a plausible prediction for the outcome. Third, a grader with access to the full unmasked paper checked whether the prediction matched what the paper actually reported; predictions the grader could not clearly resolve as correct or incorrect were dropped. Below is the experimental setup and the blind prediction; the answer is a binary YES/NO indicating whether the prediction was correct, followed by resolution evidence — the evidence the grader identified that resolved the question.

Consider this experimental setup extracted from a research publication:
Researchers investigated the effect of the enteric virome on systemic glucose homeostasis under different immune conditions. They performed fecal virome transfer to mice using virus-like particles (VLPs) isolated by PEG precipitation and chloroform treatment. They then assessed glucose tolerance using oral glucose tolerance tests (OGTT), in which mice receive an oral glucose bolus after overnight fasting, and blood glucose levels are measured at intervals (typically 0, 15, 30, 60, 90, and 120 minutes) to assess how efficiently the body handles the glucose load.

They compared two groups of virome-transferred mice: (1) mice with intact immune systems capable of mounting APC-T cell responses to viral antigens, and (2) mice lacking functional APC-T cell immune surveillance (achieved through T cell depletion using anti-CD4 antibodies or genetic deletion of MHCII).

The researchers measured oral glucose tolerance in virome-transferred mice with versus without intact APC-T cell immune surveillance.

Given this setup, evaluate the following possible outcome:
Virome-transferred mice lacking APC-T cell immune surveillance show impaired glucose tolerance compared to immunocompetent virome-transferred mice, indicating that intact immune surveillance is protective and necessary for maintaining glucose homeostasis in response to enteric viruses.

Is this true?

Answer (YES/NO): YES